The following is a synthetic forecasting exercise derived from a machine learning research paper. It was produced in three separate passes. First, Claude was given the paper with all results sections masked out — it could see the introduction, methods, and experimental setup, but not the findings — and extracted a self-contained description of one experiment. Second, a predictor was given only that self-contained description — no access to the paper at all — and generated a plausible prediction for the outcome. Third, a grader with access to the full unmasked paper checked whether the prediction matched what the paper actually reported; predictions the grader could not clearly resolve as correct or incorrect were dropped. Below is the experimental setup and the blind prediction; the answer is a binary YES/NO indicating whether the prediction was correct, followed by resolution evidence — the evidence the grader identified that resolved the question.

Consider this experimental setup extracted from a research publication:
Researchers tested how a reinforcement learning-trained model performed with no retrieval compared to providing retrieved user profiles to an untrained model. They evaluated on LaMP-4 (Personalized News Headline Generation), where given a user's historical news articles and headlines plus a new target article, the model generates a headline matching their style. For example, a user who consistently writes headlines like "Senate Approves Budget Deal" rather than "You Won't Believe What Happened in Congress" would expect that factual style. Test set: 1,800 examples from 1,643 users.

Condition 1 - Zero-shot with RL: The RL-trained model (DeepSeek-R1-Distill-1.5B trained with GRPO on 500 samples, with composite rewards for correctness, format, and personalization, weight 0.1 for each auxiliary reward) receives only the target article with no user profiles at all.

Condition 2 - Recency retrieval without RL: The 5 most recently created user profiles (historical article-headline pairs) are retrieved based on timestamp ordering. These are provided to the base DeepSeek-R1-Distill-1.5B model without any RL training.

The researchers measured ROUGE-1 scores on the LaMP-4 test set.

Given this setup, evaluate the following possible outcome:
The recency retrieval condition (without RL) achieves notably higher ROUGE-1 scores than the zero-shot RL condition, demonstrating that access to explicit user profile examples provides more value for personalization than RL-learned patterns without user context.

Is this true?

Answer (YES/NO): YES